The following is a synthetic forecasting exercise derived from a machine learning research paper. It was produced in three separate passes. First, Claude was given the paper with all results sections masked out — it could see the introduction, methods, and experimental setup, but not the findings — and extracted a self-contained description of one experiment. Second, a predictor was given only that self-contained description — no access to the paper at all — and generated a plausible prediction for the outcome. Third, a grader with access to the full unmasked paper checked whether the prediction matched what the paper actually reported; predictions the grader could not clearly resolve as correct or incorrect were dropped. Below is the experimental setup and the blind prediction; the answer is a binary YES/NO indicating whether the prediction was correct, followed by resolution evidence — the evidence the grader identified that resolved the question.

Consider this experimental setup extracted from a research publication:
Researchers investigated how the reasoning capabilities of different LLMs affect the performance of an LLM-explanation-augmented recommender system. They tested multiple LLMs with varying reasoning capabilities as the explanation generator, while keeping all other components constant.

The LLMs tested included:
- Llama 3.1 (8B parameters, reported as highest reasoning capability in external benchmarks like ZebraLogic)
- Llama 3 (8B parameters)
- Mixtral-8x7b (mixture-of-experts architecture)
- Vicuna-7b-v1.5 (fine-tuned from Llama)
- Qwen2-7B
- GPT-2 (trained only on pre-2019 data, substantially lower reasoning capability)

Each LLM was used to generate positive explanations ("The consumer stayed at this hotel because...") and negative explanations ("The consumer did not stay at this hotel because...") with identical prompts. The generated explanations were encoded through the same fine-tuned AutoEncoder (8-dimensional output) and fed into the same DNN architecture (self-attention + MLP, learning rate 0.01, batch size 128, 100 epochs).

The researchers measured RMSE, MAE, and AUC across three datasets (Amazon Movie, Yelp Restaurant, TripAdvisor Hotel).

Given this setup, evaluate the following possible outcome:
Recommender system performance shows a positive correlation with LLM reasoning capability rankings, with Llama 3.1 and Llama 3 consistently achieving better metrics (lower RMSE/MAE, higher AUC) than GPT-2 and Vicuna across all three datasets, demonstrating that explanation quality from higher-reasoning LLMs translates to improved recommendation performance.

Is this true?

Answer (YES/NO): YES